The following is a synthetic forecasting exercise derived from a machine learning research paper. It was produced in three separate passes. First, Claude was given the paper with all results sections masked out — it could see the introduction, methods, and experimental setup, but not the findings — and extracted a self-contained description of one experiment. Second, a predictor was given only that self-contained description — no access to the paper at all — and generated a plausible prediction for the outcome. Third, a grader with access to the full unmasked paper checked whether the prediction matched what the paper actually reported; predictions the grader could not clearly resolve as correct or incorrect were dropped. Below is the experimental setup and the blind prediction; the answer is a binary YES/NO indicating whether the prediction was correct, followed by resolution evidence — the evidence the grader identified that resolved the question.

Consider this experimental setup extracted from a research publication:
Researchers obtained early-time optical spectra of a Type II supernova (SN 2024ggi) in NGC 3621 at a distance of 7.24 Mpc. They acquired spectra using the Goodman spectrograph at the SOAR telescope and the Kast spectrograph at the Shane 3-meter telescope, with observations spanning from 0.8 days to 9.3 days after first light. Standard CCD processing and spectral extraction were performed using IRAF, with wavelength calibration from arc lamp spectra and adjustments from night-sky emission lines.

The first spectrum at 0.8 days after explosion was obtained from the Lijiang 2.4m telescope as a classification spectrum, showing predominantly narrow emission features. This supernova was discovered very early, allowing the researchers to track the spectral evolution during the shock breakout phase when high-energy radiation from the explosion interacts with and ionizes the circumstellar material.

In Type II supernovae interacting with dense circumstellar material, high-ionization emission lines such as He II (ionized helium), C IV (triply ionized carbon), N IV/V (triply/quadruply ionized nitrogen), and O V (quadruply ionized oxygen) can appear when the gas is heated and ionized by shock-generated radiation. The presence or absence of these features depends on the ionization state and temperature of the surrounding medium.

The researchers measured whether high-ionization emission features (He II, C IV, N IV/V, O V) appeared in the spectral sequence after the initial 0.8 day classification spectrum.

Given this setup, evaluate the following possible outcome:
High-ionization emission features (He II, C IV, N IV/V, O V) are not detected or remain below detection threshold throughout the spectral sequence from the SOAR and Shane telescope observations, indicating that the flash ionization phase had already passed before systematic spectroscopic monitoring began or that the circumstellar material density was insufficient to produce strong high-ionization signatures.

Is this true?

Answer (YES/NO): NO